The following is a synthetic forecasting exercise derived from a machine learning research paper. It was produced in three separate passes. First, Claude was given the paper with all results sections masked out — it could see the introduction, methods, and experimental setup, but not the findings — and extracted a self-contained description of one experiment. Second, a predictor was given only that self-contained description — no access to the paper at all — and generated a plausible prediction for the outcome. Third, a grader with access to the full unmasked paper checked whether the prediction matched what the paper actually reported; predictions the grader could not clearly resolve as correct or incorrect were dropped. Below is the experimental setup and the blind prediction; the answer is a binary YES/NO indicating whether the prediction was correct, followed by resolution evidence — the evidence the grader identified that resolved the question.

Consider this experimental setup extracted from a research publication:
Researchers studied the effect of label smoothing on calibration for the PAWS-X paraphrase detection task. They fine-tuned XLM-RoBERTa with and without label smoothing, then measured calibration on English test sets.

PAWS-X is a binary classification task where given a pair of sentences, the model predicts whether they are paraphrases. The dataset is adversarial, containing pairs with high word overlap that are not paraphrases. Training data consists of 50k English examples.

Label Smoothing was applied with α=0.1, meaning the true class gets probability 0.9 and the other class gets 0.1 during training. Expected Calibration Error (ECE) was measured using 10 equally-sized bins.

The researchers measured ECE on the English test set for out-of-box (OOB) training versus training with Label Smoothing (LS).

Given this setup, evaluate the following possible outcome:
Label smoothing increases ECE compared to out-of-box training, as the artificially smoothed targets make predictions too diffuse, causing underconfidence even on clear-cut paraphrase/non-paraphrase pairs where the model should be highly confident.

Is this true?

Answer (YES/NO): YES